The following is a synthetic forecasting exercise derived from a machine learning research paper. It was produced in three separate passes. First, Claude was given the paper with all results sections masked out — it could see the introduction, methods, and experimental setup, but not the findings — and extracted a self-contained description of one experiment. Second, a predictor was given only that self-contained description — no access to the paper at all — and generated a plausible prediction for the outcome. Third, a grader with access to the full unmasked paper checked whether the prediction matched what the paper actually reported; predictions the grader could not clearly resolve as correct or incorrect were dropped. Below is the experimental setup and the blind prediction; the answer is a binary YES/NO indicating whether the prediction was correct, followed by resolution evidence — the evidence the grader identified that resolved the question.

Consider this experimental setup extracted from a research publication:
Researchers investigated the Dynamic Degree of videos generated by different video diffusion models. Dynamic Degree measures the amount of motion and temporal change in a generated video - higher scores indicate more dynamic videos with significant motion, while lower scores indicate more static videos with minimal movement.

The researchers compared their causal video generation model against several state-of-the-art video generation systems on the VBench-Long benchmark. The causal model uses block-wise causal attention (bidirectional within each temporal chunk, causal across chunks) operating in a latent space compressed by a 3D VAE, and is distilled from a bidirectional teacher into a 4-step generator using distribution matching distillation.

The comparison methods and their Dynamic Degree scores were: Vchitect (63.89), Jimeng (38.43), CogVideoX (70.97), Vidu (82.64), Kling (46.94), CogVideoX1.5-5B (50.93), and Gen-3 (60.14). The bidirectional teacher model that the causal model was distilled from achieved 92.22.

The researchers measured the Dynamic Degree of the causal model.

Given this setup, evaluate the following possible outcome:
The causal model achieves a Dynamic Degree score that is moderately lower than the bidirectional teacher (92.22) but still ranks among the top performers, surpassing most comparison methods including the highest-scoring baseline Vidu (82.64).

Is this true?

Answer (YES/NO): NO